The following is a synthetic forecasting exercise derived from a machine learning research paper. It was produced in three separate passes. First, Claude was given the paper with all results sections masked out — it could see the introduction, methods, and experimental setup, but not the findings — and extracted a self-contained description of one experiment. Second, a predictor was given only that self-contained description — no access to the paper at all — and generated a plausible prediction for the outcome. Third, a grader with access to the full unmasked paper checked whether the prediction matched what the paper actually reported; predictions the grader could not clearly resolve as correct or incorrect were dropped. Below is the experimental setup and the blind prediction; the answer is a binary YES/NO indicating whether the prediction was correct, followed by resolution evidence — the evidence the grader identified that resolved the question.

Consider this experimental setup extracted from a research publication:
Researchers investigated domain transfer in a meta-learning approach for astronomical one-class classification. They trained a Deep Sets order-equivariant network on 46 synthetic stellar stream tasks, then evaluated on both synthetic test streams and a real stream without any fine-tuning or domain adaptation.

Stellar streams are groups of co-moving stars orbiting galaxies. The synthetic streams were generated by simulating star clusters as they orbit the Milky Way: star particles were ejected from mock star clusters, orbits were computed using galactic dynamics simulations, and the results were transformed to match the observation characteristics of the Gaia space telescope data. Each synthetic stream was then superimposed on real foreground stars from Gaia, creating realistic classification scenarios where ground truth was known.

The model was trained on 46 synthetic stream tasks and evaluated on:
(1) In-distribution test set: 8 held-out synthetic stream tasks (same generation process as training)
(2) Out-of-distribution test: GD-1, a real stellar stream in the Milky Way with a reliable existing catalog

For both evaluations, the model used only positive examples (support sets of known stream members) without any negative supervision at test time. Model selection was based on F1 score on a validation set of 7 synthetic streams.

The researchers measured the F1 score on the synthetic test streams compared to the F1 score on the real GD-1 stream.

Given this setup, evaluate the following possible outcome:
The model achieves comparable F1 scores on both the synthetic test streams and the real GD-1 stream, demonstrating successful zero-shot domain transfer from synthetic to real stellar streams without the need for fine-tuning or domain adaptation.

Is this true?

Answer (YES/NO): NO